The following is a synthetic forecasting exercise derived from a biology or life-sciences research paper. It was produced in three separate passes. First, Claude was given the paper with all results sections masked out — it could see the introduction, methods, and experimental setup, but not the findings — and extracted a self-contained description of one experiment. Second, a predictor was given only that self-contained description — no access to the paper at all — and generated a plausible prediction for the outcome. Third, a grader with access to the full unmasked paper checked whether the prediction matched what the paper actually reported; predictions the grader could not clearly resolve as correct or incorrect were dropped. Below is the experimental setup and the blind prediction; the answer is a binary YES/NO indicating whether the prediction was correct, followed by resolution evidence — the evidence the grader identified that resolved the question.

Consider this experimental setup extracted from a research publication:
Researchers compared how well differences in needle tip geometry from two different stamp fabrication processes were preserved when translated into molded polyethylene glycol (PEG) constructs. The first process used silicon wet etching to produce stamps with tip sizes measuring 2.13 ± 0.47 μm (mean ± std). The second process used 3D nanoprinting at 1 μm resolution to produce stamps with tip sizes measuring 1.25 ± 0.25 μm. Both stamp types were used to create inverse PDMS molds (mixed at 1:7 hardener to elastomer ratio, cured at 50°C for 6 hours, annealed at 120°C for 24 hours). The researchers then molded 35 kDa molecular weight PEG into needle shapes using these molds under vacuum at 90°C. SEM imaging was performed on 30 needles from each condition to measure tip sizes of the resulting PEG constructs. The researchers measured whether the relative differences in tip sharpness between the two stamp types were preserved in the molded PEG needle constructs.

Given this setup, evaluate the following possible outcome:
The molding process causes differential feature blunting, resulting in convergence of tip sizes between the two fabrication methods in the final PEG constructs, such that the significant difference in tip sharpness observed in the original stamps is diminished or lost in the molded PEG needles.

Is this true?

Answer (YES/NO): NO